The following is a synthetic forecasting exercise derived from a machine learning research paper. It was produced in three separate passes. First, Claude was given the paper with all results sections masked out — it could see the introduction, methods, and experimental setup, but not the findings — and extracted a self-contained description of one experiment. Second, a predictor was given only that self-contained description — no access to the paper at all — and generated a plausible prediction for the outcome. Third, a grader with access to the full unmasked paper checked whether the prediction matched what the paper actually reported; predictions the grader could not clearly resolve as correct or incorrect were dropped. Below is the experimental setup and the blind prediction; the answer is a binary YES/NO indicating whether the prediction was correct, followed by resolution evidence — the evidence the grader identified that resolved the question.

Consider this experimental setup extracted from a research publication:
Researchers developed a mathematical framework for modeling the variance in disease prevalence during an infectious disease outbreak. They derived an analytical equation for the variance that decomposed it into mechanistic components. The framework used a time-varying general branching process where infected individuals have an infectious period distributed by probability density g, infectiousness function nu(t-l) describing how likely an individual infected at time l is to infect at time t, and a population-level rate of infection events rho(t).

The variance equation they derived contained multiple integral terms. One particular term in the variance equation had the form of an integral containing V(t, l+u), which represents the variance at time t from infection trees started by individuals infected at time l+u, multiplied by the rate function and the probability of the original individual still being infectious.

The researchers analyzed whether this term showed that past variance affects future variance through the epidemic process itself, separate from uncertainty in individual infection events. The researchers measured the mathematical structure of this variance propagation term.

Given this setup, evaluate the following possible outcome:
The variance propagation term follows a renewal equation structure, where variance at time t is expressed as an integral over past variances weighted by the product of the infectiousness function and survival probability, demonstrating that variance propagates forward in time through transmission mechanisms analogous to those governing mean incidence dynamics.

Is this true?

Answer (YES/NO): YES